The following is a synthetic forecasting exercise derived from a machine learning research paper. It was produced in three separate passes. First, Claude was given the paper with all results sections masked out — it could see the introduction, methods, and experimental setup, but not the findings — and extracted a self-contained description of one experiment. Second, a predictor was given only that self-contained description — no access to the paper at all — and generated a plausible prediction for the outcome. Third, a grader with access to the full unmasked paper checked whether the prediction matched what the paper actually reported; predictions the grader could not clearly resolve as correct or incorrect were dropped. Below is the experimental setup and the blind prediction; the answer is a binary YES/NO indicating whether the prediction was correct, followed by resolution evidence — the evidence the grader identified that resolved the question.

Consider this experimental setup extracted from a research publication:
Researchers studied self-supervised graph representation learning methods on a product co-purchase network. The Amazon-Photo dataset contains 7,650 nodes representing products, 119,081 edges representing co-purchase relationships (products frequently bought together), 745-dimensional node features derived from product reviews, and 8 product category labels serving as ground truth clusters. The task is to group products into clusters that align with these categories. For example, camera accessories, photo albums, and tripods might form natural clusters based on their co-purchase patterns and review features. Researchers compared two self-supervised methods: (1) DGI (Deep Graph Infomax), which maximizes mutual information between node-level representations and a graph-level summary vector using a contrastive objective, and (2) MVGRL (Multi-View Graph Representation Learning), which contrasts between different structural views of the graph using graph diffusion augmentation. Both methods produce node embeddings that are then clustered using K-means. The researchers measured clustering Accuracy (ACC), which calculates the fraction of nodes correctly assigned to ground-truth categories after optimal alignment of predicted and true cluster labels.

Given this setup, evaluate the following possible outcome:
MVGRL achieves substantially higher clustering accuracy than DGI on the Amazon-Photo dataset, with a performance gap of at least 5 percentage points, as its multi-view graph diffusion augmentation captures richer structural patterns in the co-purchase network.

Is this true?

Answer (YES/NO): NO